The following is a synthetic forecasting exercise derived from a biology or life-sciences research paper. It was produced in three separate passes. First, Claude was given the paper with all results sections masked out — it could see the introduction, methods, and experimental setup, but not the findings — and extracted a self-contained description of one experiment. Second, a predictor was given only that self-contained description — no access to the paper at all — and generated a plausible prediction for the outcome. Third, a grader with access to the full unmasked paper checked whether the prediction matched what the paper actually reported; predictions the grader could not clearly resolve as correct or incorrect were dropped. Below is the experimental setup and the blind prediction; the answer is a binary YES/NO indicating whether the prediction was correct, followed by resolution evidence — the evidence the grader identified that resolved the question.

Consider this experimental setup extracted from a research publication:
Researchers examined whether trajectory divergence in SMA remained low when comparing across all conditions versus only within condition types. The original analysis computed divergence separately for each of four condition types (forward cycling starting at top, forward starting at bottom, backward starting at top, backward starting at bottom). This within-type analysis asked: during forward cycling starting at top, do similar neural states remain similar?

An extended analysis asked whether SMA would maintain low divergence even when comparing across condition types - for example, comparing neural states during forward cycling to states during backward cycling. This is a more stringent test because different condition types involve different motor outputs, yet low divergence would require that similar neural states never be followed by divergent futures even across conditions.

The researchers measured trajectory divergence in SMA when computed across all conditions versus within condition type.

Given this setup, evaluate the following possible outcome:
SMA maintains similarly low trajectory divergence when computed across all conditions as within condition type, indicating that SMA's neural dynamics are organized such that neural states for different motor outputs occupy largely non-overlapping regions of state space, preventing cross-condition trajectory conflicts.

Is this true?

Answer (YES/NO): YES